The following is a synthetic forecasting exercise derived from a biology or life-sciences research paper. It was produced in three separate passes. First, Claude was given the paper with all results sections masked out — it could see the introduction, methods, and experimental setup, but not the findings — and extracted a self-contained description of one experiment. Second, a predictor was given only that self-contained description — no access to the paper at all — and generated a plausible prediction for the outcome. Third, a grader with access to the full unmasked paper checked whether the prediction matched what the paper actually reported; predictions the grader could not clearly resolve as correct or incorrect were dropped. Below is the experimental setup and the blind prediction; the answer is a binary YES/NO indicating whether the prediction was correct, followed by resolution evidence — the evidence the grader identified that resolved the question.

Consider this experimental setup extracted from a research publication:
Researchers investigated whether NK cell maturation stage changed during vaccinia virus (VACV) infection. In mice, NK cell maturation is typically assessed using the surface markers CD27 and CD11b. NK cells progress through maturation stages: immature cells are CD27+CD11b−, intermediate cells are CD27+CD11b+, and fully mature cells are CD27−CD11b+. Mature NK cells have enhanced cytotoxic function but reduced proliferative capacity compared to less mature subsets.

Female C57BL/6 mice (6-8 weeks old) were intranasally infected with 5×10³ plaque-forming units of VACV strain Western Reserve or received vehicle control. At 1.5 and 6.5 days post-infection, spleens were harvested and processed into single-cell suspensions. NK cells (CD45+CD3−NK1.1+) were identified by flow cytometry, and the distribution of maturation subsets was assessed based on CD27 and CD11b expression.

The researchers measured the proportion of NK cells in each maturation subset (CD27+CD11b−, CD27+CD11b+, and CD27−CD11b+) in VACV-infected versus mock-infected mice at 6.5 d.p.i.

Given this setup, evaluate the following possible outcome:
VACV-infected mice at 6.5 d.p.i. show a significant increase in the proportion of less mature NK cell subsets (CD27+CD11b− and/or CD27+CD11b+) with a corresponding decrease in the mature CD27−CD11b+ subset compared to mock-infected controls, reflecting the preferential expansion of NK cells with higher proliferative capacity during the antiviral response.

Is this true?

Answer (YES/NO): YES